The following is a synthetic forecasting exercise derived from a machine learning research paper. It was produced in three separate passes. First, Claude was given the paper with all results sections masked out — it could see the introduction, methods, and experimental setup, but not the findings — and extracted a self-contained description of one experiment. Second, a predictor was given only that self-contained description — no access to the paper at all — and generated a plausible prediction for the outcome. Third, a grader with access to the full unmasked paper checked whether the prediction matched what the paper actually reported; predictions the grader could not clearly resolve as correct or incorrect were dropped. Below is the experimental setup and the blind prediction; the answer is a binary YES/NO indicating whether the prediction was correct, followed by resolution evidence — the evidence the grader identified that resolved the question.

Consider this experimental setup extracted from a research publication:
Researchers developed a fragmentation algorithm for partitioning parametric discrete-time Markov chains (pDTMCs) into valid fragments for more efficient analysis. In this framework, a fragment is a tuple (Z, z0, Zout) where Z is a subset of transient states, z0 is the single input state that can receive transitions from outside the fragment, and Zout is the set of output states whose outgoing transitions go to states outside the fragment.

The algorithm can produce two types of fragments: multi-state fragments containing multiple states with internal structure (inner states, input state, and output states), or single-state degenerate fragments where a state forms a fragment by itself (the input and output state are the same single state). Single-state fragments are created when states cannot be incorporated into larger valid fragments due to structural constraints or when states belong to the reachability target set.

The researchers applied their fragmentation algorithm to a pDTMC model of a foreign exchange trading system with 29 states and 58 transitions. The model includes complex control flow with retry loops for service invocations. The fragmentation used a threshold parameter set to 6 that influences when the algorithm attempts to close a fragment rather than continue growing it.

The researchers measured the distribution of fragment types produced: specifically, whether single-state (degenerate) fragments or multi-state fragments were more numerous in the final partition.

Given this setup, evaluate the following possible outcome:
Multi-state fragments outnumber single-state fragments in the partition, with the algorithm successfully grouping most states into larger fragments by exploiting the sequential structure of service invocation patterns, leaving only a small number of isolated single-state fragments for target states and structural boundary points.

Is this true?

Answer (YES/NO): YES